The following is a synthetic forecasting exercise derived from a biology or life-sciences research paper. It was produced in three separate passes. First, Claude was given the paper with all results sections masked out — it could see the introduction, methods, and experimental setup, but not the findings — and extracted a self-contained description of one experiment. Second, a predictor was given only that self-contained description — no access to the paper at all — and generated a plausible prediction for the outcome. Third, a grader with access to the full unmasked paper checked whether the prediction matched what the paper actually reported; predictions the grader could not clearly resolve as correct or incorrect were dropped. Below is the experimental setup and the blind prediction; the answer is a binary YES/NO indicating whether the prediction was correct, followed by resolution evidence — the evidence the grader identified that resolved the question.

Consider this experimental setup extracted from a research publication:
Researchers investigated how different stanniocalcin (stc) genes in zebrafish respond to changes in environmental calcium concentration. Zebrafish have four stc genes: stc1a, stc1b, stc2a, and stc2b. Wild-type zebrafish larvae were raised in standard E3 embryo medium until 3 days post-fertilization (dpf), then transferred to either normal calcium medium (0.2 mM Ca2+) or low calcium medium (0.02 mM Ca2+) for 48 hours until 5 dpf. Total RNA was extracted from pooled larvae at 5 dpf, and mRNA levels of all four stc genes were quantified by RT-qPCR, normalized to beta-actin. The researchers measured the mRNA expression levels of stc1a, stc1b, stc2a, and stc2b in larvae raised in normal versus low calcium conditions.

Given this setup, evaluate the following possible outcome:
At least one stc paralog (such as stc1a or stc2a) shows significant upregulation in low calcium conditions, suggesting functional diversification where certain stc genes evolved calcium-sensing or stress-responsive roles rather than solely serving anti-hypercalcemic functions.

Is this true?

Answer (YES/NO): NO